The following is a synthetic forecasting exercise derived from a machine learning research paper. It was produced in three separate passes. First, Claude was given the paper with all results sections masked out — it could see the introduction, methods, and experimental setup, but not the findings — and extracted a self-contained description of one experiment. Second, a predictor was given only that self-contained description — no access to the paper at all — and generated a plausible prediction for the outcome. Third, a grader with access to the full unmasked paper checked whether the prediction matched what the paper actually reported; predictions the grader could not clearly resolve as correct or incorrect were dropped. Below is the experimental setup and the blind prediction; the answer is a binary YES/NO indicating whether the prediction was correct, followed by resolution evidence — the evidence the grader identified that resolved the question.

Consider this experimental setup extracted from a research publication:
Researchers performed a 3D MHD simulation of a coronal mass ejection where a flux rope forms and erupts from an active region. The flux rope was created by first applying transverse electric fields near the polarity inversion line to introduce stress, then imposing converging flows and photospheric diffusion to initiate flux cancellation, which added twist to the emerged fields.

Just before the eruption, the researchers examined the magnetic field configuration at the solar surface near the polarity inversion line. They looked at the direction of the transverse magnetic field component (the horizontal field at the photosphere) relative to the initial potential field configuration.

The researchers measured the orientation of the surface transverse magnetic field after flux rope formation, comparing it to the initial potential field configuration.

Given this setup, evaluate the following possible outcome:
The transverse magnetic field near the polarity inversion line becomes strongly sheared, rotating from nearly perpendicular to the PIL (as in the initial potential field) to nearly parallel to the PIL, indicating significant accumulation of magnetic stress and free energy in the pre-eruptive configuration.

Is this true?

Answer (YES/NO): NO